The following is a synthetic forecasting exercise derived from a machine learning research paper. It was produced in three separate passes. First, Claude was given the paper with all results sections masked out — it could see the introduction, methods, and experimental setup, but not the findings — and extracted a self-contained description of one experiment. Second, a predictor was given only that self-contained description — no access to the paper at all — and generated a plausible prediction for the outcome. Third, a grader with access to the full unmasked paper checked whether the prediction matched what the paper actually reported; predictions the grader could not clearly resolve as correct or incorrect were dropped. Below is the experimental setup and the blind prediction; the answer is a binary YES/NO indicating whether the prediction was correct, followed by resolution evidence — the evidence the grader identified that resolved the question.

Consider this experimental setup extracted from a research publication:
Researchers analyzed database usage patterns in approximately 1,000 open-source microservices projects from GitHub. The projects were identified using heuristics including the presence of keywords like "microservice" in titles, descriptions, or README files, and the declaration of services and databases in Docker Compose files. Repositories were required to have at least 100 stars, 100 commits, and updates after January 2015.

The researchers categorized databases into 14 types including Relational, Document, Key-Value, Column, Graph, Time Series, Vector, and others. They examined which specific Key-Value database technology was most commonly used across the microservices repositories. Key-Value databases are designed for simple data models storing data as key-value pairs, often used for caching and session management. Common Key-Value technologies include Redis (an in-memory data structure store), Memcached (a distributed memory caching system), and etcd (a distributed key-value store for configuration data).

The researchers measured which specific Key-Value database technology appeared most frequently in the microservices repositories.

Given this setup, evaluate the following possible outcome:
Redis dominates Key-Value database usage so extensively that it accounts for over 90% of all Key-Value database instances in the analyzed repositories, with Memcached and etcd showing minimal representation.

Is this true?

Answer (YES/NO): YES